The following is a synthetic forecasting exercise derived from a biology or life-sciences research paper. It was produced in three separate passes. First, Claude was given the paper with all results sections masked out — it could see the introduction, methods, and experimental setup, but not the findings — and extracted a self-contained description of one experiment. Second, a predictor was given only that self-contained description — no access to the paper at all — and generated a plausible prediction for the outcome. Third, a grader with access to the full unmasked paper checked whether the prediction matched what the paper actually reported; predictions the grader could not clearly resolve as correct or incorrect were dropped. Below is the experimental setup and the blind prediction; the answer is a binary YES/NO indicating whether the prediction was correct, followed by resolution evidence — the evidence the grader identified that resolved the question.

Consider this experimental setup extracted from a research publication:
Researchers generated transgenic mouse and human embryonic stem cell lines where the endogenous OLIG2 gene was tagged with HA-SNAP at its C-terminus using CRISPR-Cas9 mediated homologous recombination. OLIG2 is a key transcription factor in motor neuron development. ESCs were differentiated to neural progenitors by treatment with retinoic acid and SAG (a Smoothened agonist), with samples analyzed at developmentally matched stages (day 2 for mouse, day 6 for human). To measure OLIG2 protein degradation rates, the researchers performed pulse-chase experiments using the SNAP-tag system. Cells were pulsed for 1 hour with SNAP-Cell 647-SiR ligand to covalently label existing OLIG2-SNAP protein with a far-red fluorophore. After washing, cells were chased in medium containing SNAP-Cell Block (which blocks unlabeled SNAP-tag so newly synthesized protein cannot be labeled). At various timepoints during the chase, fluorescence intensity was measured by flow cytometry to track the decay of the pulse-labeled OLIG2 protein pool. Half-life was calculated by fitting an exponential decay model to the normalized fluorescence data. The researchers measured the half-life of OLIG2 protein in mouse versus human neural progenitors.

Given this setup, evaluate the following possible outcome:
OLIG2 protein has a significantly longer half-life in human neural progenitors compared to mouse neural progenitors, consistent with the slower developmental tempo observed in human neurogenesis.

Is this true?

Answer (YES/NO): YES